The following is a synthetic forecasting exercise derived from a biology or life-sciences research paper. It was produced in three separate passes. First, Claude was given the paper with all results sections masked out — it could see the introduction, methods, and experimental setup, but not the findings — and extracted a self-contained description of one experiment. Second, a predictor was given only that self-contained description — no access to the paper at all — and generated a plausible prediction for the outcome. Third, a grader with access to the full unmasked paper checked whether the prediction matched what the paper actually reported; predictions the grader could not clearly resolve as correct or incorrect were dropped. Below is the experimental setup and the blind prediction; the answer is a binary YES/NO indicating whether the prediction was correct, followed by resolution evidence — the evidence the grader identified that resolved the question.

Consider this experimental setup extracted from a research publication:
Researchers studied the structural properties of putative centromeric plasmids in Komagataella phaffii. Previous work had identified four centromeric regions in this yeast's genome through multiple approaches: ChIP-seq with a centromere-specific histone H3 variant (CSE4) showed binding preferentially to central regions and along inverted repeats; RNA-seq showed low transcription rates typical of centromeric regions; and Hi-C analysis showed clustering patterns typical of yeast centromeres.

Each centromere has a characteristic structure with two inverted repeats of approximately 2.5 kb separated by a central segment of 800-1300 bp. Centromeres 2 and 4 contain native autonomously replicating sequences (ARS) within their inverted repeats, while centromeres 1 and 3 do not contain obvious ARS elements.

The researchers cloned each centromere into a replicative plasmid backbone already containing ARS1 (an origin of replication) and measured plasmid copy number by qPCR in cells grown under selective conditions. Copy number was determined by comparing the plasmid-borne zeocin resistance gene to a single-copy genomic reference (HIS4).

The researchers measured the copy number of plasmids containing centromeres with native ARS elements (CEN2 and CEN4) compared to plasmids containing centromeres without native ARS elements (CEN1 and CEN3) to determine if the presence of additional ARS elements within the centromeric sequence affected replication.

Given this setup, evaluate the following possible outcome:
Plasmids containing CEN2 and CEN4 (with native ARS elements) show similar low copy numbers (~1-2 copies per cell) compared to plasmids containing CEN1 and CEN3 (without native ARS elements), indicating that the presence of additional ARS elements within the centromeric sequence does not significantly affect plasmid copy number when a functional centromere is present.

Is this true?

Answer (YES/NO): YES